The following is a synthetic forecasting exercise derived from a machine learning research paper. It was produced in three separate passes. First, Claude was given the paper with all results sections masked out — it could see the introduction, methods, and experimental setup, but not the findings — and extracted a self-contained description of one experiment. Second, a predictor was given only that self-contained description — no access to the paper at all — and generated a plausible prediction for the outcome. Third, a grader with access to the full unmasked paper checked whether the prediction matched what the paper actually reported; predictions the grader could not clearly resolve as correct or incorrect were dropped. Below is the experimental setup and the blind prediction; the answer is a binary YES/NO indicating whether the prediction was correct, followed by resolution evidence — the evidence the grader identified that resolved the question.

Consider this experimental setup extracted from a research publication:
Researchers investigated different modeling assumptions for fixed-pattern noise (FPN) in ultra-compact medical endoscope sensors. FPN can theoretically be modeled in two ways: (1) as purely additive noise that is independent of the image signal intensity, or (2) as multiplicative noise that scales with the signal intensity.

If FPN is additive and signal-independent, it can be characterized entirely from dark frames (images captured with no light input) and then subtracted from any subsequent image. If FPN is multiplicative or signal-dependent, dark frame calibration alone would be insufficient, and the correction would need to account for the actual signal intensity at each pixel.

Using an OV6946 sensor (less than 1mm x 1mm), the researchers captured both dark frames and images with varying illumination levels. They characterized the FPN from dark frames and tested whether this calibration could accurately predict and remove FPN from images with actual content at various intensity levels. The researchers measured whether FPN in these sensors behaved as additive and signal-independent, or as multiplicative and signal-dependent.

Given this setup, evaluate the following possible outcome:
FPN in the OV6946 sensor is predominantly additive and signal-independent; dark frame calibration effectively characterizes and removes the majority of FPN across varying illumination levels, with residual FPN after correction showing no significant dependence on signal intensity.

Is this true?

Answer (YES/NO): YES